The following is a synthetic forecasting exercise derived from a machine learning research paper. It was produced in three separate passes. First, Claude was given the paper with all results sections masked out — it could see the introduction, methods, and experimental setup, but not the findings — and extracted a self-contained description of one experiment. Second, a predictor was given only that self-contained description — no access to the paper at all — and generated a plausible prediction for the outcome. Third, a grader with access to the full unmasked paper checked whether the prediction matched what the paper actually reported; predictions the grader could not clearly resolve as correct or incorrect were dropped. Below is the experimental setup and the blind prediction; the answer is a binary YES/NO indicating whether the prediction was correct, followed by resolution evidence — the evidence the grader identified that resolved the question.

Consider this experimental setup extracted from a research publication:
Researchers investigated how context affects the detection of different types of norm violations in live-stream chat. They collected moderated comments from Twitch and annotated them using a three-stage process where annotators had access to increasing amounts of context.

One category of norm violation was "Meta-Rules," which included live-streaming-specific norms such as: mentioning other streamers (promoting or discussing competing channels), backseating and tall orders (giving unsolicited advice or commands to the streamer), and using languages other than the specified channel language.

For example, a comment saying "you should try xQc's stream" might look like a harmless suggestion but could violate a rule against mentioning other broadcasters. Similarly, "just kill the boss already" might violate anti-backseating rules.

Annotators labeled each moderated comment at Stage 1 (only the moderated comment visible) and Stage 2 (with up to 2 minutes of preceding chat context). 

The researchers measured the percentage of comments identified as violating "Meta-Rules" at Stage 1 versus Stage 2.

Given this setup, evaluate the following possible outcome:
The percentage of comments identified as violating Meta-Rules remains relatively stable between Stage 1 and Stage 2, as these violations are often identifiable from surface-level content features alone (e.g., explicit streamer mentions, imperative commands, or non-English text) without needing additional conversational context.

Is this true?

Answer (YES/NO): NO